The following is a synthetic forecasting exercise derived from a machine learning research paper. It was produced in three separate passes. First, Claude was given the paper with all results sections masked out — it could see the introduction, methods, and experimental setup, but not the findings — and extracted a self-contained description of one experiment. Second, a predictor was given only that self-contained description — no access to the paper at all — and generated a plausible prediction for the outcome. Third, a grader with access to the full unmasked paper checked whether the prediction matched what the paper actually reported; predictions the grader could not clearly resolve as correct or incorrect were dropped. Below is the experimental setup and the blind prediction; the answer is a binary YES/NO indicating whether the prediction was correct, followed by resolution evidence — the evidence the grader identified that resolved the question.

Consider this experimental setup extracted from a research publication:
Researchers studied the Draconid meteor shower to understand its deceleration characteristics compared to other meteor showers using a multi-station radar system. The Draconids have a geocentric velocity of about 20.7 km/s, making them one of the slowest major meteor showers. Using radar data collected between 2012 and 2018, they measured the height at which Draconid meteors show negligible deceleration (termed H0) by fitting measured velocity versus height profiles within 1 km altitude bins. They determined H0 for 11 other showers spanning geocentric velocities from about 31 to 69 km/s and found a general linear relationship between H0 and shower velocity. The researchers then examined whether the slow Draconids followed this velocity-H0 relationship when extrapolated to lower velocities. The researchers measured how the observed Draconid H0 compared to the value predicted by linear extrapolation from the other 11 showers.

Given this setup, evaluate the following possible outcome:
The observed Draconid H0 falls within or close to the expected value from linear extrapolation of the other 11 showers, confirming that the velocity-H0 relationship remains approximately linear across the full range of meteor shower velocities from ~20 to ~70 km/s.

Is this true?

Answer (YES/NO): NO